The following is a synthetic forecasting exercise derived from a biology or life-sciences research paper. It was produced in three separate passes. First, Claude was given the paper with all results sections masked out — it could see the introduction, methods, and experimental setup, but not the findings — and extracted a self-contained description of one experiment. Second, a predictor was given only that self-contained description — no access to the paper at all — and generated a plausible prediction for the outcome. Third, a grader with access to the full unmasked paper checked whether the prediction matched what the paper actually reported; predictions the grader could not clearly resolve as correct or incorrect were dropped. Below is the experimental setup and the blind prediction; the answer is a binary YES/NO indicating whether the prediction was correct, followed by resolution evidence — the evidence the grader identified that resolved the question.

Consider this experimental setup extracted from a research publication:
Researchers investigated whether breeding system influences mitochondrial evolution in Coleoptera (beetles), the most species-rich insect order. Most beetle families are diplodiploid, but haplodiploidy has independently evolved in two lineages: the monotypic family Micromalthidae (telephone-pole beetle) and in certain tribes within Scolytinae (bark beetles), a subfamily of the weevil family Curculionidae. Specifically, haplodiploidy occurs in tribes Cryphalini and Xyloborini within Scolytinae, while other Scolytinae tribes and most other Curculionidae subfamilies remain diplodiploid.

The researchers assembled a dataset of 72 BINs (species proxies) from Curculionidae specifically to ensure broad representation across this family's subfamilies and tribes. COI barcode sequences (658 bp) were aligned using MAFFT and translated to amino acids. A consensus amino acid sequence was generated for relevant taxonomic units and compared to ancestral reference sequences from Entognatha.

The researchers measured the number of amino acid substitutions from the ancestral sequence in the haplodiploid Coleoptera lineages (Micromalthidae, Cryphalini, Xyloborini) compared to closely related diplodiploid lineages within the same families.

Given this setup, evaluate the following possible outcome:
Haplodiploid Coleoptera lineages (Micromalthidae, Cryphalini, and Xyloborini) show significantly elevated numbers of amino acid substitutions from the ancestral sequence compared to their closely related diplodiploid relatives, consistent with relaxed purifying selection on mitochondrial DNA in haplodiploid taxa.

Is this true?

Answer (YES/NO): NO